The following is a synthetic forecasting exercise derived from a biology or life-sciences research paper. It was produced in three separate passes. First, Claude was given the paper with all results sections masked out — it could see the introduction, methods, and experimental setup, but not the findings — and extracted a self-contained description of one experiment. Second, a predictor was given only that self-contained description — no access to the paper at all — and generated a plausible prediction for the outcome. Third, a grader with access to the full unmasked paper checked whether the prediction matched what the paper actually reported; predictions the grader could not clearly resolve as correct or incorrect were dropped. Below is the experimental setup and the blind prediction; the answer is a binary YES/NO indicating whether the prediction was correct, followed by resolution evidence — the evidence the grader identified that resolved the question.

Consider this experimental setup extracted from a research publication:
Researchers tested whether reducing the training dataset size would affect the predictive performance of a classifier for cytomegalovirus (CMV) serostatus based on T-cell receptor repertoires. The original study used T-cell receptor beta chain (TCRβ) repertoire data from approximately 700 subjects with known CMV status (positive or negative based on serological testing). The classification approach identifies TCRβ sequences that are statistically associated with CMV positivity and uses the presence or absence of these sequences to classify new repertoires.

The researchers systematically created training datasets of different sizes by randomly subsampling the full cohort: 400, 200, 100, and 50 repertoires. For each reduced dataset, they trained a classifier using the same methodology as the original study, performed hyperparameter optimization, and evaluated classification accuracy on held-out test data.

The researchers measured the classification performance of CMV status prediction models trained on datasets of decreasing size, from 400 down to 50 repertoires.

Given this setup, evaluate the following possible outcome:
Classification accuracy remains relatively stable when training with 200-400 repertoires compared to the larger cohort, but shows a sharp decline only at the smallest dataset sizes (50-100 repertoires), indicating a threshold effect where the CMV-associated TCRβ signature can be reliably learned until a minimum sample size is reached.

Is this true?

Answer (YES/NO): NO